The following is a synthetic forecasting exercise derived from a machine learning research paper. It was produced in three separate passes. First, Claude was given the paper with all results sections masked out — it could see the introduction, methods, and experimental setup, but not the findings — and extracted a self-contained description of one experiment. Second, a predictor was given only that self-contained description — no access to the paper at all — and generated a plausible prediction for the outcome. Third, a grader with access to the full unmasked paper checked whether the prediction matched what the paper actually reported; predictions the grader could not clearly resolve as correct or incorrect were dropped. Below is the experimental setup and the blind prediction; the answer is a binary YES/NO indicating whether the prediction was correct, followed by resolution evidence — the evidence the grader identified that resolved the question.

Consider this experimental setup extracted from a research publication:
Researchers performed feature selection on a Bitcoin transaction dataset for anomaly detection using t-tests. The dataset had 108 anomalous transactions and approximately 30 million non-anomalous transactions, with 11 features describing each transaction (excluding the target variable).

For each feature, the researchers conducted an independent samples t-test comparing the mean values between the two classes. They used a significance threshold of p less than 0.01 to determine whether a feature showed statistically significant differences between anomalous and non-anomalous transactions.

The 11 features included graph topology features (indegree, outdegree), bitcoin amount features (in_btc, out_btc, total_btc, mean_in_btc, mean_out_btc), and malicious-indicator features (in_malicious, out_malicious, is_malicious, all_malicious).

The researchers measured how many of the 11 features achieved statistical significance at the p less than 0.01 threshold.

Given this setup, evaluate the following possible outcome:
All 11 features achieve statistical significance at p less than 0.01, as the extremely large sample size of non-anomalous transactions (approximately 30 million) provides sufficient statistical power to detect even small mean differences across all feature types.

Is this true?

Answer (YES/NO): NO